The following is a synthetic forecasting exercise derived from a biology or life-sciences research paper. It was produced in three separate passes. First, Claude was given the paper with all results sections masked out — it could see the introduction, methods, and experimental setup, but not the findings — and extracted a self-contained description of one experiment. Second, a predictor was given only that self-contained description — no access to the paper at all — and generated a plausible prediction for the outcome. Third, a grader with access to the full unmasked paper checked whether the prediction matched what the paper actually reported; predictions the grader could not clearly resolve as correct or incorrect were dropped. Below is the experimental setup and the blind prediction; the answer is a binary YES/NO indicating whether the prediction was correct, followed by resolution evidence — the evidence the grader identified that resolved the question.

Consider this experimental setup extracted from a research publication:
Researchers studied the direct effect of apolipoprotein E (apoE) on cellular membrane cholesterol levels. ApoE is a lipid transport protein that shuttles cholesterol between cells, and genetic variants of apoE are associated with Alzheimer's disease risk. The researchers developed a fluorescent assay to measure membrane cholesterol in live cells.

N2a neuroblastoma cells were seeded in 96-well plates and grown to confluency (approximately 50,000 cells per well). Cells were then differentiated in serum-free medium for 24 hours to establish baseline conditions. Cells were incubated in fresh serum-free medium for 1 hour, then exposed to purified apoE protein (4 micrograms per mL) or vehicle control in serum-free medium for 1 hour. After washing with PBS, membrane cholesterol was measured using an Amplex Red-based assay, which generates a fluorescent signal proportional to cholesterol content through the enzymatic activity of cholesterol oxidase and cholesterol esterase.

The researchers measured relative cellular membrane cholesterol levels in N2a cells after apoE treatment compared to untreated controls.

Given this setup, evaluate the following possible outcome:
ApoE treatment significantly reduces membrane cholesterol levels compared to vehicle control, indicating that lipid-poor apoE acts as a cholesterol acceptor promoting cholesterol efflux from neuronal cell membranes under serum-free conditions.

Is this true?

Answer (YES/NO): YES